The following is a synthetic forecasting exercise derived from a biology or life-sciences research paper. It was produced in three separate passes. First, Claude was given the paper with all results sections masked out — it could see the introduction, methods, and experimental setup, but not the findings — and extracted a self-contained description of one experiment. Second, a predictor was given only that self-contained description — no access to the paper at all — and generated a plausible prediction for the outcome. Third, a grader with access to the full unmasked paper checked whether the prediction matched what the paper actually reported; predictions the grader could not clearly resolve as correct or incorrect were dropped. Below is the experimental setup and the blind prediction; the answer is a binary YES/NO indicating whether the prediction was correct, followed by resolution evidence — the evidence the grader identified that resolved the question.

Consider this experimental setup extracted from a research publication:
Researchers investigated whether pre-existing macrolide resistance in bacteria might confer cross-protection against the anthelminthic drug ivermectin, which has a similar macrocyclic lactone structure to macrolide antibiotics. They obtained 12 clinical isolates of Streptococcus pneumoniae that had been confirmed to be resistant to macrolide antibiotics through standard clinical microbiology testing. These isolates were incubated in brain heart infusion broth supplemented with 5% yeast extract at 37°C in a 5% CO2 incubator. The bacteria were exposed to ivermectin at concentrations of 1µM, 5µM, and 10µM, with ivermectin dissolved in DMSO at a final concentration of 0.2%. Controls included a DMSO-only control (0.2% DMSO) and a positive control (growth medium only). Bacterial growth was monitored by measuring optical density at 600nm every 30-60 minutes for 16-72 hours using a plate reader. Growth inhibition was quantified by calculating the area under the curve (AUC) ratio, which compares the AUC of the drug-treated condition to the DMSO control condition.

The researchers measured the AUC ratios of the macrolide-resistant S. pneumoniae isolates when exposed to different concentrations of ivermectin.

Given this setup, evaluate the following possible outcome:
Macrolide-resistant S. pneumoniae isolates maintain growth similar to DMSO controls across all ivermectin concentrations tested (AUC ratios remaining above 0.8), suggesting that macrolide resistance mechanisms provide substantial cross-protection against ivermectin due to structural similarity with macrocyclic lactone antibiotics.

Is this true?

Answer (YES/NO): NO